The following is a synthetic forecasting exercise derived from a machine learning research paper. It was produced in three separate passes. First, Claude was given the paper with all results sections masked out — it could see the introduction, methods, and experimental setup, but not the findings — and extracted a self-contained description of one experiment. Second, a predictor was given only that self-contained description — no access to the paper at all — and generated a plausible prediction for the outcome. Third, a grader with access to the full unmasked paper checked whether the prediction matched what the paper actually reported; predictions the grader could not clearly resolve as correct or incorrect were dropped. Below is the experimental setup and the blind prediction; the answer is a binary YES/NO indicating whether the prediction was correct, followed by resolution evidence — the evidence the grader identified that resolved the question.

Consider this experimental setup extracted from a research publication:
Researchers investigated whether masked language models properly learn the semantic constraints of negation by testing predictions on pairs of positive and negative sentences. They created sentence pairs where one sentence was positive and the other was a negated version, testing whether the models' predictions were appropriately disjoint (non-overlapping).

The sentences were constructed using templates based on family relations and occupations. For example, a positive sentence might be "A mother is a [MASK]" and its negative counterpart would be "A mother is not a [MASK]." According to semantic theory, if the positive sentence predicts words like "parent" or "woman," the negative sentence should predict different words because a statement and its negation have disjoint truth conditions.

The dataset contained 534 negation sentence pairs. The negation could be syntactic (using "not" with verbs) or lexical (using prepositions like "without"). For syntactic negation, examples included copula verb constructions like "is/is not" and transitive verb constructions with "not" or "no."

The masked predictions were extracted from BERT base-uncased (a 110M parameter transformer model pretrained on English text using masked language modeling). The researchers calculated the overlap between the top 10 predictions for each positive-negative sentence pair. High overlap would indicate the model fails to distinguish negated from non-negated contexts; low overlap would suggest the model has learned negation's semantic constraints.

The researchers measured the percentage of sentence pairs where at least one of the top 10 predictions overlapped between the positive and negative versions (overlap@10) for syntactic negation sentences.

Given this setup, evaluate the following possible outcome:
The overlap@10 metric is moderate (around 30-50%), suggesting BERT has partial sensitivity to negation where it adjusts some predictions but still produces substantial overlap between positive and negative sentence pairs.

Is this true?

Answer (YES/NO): YES